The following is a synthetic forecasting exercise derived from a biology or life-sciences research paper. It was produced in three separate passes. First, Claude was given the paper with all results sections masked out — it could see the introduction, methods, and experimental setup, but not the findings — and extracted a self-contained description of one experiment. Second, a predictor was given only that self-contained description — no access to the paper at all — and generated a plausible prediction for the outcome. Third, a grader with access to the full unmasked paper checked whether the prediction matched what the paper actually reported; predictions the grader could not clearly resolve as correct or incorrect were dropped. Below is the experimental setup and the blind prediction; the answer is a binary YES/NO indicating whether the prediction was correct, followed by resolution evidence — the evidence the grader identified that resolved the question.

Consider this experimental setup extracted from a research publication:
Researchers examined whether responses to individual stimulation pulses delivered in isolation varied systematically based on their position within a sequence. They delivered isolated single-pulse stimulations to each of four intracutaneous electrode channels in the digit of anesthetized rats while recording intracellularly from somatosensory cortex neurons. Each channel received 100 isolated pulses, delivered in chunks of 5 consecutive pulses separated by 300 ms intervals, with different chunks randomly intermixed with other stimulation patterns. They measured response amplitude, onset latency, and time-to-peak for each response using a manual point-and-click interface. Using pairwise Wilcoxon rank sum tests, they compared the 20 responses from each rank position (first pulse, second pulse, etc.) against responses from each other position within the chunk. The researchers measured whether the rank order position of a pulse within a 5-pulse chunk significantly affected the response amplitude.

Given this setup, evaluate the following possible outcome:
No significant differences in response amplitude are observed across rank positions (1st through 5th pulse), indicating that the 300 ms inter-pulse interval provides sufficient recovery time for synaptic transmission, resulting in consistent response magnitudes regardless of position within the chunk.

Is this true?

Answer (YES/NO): YES